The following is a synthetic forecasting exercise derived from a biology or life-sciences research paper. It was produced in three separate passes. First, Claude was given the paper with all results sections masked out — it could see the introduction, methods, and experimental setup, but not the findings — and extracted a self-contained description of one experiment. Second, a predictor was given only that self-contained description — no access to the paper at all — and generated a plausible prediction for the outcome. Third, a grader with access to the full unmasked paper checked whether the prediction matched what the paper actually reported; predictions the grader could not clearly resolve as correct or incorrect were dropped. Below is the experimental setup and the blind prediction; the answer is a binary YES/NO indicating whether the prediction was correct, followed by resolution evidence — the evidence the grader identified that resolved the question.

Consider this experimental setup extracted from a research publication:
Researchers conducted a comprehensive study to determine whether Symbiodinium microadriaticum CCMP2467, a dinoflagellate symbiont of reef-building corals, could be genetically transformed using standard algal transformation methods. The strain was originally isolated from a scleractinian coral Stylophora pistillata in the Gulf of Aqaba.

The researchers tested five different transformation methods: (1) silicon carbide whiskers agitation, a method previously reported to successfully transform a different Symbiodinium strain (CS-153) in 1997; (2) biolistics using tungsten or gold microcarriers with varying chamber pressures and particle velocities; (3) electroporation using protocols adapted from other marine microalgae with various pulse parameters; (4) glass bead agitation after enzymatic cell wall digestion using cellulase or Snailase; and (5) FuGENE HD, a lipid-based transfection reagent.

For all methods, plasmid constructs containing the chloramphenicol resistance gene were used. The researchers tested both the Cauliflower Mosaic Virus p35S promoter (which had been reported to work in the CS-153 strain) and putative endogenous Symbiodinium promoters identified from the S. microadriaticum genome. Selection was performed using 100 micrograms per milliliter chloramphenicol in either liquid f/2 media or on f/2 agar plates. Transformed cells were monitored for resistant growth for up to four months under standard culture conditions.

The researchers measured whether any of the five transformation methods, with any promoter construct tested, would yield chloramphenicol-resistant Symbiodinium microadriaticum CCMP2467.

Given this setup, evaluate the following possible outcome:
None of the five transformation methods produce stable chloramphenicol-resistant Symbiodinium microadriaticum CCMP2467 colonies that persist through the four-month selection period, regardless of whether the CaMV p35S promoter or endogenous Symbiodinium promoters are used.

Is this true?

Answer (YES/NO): YES